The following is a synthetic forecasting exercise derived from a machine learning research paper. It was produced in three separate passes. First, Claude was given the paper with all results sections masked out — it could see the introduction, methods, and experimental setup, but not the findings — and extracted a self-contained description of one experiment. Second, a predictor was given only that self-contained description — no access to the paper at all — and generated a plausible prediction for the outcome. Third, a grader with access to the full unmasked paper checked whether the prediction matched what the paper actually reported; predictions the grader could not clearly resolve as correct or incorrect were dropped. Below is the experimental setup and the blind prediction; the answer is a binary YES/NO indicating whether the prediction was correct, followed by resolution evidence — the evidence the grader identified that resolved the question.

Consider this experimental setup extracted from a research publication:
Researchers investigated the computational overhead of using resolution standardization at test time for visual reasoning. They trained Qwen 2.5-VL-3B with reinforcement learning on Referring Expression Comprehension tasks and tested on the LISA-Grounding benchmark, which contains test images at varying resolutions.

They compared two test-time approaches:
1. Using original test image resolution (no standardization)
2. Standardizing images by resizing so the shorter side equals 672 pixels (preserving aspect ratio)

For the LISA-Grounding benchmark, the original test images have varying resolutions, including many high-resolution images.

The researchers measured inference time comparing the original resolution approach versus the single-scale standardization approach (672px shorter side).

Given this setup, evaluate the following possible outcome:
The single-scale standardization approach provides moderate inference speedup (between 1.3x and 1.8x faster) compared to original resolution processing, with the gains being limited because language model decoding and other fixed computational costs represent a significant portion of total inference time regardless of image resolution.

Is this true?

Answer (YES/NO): YES